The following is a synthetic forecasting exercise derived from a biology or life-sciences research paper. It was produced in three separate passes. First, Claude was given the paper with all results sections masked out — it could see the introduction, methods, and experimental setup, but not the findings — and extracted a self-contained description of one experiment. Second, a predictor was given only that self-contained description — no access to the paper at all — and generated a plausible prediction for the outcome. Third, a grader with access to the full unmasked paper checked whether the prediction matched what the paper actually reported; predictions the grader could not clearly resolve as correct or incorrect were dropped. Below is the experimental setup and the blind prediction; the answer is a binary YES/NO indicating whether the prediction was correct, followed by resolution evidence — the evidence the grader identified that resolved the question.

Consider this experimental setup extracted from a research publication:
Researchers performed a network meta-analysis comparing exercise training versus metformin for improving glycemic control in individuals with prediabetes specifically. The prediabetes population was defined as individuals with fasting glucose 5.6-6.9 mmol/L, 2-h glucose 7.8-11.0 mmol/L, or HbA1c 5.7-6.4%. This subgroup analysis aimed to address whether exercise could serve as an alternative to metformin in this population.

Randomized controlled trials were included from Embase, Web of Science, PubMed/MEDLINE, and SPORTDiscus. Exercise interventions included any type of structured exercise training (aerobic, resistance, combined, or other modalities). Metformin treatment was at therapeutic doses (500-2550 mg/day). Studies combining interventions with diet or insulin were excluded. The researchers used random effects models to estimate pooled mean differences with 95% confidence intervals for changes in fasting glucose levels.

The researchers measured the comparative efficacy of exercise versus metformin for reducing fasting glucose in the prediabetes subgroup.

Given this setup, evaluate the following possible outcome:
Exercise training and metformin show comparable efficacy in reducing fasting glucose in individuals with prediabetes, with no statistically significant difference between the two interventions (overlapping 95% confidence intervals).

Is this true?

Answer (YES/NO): YES